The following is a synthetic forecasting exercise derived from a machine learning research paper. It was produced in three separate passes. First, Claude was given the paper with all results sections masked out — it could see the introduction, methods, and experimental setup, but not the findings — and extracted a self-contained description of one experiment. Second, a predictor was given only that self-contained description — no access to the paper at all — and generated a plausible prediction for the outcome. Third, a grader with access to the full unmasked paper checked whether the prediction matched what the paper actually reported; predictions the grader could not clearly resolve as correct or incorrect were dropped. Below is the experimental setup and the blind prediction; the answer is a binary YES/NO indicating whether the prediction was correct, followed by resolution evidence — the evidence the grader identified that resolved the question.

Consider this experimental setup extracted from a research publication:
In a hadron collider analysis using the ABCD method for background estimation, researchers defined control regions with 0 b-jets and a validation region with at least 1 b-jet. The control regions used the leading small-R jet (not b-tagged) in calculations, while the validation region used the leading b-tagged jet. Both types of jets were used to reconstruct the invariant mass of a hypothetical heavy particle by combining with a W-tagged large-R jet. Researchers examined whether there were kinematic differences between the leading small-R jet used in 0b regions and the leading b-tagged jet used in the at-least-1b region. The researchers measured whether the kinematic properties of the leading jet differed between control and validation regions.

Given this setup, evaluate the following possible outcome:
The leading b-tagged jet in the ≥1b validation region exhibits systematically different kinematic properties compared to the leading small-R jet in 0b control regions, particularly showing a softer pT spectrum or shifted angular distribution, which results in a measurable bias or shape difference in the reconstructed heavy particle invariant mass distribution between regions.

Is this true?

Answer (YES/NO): YES